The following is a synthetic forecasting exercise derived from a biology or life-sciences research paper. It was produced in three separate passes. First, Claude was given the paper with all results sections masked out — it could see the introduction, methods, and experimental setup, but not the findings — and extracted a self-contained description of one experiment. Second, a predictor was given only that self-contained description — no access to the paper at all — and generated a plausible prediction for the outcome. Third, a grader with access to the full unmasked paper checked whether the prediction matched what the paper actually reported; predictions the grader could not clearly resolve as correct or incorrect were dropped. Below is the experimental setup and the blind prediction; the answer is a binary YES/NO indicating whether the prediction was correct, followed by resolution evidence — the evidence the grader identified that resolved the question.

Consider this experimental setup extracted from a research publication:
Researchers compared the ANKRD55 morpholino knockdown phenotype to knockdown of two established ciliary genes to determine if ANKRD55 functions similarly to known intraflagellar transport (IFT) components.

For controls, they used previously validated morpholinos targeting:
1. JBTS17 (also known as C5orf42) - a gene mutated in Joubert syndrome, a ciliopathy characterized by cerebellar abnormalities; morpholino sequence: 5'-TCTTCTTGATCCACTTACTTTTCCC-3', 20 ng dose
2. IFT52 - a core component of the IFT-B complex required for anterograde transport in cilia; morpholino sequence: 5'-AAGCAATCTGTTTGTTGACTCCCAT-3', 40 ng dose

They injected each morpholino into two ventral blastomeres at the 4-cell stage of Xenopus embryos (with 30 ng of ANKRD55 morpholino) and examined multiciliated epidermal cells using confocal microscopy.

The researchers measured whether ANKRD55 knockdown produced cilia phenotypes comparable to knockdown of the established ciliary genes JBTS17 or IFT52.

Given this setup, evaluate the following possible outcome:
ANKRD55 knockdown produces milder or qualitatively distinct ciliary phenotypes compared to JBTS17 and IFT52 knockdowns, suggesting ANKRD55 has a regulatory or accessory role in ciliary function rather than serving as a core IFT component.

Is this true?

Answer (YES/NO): NO